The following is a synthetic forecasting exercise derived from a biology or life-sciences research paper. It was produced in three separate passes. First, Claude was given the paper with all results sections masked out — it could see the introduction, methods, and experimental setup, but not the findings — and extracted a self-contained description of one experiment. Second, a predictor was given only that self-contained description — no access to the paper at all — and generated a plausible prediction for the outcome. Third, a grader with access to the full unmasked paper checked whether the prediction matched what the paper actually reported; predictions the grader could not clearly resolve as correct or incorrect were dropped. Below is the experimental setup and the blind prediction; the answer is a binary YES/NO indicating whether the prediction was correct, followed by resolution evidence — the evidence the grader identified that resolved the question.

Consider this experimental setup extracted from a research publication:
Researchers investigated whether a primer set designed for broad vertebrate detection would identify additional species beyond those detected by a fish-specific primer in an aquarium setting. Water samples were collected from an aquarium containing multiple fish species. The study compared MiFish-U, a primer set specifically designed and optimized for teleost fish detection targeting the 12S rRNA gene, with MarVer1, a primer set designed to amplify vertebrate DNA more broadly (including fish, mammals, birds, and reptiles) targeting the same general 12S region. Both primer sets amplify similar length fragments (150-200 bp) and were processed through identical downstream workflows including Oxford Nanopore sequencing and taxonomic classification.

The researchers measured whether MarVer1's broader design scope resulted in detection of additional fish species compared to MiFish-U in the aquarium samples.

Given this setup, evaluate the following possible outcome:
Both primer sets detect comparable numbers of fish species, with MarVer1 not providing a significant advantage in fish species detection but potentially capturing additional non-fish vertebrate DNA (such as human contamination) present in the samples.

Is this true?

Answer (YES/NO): YES